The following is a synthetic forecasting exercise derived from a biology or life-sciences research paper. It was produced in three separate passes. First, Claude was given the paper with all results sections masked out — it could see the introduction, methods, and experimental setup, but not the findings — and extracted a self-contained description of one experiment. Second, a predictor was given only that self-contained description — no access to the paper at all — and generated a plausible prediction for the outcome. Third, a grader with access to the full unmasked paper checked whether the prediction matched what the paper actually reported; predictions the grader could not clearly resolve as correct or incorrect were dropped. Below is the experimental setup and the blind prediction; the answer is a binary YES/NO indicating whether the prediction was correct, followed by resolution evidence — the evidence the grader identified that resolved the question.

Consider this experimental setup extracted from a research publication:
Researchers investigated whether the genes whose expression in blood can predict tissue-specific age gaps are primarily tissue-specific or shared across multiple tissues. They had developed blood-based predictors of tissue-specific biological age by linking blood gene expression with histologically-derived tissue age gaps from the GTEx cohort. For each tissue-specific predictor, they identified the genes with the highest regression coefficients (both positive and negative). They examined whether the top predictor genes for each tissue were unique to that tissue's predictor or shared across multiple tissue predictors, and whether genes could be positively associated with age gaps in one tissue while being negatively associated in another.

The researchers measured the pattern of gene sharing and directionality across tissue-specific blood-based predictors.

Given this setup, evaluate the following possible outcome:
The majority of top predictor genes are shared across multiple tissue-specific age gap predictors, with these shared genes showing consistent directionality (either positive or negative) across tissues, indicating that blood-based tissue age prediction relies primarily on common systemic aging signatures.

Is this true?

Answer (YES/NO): NO